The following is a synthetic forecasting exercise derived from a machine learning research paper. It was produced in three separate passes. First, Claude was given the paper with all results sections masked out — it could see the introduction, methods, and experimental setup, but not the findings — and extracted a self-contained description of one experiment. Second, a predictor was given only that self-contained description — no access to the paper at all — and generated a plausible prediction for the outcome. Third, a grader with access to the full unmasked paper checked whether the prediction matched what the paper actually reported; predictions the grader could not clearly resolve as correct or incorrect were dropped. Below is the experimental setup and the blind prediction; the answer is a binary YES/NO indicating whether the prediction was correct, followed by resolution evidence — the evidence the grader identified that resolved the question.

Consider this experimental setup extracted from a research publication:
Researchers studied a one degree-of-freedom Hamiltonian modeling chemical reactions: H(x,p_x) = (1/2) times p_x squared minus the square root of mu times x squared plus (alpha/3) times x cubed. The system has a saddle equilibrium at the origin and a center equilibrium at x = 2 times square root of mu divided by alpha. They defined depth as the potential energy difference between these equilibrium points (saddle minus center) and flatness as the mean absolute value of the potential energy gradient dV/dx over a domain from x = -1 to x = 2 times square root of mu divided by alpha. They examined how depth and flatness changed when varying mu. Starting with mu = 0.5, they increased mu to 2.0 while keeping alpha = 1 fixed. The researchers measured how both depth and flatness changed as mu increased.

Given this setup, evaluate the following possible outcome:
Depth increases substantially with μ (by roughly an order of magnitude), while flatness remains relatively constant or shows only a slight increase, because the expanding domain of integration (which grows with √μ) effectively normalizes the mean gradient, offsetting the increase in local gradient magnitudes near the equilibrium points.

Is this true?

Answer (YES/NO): NO